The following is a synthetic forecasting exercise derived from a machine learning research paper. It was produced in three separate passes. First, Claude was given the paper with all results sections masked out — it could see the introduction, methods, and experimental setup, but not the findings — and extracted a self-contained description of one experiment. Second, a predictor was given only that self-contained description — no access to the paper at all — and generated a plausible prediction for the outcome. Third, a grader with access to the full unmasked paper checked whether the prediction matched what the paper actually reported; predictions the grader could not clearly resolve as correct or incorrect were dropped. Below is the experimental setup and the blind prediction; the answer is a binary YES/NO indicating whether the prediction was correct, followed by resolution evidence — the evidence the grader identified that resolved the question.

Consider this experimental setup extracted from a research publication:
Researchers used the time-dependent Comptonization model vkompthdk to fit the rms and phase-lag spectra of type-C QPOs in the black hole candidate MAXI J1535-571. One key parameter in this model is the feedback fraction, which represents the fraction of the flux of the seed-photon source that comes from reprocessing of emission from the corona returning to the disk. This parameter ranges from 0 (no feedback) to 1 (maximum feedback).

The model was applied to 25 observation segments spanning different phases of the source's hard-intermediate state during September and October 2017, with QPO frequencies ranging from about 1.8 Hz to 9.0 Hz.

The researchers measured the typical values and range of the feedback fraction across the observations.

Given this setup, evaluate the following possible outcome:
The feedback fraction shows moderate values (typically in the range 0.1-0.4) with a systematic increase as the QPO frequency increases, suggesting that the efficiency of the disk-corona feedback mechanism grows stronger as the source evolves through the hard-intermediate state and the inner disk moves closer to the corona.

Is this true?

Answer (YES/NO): NO